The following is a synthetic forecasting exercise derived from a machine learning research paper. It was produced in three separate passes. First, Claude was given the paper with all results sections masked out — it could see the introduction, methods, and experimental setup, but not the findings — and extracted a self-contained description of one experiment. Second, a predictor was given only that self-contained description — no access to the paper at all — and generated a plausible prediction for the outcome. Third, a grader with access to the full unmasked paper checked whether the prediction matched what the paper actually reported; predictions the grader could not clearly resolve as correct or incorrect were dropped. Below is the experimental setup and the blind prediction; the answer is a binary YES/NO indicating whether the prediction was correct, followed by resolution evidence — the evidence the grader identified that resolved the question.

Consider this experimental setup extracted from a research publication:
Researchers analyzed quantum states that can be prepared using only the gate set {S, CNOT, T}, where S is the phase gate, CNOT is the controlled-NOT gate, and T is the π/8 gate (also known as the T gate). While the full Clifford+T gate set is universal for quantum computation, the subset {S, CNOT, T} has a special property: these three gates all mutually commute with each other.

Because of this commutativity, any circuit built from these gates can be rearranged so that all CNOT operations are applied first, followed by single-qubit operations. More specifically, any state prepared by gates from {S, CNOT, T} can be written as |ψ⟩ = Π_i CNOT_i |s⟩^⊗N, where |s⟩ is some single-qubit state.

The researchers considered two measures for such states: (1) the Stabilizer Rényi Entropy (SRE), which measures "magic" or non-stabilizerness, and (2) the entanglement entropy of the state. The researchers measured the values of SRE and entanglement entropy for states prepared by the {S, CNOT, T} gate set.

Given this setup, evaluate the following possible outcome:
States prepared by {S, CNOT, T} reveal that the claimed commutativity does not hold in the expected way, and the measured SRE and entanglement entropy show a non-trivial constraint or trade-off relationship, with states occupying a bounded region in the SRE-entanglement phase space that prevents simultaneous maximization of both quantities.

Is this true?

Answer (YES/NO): NO